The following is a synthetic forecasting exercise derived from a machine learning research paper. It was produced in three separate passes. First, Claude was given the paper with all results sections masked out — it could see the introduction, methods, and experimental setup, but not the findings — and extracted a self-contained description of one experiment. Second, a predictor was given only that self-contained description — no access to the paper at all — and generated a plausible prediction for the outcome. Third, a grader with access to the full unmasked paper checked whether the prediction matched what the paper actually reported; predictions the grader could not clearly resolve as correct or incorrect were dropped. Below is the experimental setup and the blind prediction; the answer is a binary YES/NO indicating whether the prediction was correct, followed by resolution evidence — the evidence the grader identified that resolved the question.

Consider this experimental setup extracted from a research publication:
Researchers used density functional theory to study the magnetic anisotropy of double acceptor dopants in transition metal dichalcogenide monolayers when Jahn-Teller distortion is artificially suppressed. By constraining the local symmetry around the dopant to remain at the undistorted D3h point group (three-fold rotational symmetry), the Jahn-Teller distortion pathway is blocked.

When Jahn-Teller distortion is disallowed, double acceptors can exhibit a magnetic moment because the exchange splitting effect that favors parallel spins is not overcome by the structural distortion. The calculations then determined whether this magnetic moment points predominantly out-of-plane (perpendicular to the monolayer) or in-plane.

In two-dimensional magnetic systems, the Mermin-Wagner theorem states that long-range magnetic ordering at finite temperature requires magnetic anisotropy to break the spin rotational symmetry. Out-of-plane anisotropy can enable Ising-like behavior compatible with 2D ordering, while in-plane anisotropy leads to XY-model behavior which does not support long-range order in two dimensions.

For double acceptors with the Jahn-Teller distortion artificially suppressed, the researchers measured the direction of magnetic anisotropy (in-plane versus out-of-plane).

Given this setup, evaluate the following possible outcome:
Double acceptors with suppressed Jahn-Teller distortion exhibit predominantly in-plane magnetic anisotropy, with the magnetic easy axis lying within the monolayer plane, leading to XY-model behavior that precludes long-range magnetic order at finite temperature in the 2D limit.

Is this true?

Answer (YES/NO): YES